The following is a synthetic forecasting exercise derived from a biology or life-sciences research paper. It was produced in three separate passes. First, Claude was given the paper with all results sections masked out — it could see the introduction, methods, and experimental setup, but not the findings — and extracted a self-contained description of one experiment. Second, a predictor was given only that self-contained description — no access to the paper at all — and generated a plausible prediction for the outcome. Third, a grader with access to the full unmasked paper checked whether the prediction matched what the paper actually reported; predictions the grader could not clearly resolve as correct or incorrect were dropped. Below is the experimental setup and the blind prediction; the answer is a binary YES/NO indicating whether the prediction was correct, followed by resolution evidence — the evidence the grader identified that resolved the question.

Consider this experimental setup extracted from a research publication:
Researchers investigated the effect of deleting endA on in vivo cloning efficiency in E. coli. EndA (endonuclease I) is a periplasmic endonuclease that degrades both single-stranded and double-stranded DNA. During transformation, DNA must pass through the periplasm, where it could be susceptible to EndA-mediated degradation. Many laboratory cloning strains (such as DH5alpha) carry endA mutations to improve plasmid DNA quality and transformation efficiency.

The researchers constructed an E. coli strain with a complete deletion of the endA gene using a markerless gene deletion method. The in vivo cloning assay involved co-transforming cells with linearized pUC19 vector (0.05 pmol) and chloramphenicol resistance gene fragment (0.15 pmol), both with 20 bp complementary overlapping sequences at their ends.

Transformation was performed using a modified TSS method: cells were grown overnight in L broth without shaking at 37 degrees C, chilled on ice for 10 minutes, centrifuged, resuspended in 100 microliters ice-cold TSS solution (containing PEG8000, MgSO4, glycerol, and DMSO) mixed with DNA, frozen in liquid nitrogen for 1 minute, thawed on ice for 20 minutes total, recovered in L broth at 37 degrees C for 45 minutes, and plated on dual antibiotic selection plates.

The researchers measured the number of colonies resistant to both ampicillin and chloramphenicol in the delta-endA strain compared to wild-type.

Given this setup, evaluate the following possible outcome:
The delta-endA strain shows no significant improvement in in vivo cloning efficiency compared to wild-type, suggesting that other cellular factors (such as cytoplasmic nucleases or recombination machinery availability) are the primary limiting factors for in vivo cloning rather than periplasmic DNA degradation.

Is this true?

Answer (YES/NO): NO